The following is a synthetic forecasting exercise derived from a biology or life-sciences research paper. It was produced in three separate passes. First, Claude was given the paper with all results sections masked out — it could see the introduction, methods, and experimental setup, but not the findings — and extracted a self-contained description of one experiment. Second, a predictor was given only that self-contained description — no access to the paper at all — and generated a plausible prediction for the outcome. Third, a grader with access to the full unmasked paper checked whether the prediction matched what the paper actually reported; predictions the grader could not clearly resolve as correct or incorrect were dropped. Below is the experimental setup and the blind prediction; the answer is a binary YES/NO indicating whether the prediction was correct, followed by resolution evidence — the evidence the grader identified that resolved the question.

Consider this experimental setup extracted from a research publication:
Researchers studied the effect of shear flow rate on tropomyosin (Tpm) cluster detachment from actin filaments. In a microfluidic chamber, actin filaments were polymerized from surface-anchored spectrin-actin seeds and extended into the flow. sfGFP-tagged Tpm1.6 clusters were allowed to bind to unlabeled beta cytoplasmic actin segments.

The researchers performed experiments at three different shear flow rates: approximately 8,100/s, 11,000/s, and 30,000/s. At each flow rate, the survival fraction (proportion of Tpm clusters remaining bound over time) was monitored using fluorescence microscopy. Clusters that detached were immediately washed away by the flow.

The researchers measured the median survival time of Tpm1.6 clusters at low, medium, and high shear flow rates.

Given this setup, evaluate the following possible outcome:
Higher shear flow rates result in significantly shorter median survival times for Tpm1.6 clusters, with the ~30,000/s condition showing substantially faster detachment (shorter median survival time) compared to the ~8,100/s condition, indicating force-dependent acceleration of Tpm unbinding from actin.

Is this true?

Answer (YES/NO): YES